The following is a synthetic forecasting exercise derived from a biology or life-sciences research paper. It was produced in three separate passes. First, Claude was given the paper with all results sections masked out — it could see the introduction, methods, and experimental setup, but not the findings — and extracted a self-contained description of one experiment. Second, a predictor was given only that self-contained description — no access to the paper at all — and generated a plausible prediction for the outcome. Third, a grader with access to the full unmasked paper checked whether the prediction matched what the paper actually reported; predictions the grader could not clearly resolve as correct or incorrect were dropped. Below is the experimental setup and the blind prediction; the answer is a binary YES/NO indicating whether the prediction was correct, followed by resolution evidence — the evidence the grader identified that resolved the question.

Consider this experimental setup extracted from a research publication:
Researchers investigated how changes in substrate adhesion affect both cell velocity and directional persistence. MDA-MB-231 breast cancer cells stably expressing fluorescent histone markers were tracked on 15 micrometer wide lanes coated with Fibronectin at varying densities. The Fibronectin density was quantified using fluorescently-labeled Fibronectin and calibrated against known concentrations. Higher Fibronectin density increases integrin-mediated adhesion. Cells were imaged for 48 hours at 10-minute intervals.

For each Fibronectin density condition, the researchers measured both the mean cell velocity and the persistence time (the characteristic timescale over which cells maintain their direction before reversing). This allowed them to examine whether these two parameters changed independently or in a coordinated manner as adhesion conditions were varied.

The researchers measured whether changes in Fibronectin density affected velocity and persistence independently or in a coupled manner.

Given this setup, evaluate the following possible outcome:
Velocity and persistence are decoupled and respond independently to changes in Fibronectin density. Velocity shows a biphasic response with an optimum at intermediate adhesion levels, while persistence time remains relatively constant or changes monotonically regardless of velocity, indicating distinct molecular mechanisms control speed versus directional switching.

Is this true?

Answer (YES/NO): NO